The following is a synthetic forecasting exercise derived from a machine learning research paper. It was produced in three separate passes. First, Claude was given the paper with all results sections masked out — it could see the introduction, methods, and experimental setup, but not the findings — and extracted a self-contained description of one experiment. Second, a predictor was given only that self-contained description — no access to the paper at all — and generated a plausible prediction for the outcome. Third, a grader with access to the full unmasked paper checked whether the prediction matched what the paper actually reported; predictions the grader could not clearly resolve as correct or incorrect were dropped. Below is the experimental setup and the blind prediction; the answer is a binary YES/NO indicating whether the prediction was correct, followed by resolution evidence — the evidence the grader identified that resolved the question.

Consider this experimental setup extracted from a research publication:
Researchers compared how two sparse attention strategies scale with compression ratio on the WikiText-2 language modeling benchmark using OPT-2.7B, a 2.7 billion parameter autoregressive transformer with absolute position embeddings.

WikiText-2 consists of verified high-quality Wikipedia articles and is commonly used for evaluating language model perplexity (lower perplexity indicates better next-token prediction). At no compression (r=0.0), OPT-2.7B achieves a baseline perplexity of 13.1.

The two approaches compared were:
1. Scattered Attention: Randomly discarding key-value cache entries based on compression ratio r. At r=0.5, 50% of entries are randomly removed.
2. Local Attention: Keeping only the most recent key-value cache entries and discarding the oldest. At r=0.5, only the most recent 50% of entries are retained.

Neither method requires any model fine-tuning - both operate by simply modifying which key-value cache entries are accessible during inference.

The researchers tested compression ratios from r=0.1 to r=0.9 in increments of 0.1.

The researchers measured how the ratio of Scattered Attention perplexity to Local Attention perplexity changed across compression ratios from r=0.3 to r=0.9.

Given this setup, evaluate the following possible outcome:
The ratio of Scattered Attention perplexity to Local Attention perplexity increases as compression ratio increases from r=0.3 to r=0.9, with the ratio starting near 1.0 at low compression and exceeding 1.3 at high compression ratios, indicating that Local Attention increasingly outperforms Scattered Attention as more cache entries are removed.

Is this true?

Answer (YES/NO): NO